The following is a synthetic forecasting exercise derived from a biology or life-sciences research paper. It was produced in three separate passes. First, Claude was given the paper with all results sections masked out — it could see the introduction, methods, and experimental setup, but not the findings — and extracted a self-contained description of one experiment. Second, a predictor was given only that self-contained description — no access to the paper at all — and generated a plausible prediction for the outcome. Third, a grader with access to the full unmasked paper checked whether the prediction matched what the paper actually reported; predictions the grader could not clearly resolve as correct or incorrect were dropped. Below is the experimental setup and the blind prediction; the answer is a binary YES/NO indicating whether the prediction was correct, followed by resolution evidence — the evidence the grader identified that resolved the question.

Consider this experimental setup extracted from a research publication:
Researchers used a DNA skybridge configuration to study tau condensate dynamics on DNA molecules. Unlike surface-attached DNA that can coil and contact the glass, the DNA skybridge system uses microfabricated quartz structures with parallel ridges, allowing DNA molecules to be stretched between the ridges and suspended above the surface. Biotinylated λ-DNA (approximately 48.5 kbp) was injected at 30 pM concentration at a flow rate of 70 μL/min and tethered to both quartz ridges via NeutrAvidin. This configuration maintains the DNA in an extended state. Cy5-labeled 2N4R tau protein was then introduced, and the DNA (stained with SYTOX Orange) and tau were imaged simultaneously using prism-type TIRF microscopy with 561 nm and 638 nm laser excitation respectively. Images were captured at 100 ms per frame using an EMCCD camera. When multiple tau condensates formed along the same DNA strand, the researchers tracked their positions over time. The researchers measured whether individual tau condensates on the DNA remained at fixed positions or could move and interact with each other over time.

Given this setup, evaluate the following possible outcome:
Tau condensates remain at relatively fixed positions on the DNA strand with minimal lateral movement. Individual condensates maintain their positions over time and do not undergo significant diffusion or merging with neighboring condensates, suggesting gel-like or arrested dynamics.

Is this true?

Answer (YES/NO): NO